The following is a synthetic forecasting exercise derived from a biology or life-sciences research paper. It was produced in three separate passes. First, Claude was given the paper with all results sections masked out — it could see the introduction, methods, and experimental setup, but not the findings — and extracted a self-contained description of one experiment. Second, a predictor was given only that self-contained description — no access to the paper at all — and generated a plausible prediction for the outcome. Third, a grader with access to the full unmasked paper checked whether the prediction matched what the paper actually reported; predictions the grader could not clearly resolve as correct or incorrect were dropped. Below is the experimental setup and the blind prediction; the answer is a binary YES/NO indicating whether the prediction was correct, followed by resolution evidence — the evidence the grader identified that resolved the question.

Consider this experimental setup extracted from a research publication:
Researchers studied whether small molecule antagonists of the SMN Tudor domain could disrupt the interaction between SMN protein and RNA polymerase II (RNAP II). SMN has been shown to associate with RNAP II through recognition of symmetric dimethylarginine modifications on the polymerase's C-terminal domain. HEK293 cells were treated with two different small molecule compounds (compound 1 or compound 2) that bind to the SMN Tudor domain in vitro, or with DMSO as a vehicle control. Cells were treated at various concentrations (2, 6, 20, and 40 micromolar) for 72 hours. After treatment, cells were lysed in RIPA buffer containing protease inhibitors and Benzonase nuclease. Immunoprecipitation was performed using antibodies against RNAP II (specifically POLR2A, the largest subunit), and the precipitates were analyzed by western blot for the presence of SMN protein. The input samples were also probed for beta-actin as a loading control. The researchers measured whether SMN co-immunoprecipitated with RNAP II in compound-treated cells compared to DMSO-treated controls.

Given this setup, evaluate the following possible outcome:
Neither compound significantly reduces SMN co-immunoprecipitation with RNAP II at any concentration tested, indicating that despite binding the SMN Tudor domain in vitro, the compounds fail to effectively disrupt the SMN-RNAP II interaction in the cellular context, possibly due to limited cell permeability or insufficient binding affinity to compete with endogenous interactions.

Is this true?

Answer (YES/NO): NO